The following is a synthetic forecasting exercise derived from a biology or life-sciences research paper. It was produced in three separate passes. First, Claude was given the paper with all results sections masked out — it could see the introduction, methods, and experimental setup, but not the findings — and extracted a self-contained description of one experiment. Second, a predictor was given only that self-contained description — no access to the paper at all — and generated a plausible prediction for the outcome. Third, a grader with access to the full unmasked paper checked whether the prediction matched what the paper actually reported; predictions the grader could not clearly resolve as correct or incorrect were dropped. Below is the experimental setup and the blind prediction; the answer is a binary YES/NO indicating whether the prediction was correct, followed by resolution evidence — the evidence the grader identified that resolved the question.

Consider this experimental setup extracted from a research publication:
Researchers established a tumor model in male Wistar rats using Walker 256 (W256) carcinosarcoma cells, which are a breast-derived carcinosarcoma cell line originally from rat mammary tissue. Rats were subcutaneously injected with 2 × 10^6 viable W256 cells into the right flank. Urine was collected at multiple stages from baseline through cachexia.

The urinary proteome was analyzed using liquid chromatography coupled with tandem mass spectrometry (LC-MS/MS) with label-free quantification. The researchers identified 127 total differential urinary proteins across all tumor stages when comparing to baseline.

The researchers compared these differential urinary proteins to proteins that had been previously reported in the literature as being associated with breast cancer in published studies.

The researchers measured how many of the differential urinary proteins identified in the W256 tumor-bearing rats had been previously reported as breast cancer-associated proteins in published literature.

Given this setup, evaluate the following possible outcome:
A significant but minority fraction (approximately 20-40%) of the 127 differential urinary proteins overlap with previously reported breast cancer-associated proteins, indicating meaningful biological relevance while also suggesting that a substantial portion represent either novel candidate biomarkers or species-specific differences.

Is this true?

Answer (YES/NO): YES